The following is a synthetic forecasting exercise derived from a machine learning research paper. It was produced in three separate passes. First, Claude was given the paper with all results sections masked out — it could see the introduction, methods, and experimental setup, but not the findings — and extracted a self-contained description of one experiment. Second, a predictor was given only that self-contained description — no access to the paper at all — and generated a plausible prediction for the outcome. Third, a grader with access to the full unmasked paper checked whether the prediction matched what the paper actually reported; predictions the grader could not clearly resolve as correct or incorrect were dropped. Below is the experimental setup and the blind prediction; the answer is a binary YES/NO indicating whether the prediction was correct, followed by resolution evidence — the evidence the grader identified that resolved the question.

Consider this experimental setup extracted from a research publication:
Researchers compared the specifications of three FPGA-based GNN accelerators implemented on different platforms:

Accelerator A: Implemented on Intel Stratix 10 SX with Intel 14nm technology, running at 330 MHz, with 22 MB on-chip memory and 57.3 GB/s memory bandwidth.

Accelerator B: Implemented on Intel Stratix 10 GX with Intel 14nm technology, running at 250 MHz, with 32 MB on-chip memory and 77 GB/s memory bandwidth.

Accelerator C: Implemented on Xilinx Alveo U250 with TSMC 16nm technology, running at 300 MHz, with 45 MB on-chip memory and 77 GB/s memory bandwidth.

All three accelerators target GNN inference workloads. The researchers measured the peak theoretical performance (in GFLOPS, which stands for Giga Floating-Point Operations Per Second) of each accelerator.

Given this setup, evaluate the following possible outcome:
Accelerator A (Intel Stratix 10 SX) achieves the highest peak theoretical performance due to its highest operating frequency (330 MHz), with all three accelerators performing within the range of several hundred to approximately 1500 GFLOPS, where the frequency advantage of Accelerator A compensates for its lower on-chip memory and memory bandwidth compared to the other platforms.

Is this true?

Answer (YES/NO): YES